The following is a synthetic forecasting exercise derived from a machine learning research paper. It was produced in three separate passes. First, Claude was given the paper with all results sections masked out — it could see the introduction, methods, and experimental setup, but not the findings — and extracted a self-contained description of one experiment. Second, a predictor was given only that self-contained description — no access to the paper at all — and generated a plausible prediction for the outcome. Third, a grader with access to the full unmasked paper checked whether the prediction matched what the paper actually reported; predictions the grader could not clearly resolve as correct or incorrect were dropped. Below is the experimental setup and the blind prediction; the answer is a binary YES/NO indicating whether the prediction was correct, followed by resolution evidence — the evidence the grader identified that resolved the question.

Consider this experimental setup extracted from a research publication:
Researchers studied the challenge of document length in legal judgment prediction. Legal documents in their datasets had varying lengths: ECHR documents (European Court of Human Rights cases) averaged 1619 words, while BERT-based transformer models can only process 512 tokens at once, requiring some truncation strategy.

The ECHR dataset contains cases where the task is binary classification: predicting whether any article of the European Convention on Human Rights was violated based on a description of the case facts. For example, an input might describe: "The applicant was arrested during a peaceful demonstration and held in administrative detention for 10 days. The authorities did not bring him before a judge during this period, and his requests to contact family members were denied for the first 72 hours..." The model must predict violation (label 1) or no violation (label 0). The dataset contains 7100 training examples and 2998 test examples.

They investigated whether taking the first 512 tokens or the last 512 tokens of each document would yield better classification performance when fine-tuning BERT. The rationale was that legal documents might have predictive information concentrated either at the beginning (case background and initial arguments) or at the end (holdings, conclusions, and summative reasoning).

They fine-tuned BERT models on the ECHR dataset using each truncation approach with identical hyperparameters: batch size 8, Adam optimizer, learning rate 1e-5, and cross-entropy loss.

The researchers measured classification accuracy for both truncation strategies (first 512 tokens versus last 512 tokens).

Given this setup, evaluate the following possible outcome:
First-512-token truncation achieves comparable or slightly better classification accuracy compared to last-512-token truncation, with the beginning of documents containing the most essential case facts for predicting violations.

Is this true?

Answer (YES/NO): NO